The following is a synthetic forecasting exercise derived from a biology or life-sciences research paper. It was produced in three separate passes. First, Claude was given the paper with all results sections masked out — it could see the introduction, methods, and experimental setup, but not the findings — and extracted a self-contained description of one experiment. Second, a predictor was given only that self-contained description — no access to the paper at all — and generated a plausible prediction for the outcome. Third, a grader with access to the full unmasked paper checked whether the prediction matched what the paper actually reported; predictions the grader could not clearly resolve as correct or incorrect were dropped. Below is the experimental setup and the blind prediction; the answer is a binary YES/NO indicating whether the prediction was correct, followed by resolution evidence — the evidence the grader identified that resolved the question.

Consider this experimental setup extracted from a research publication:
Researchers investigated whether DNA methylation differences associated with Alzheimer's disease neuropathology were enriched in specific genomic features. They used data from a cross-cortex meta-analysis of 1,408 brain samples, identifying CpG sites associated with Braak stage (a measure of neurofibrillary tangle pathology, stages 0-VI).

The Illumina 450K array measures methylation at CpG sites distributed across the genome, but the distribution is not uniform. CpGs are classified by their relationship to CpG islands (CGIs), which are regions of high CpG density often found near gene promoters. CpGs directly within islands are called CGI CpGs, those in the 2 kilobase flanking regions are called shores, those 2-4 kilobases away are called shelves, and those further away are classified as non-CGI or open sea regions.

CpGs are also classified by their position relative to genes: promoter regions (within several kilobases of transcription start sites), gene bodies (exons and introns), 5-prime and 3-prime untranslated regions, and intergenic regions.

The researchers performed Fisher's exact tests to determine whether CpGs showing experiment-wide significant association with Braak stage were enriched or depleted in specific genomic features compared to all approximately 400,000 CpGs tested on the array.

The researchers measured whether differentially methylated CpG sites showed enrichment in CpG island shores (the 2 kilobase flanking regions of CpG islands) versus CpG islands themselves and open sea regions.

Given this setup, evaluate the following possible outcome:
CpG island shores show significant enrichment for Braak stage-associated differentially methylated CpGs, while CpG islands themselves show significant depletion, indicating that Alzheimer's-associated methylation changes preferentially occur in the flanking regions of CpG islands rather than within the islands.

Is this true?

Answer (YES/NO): NO